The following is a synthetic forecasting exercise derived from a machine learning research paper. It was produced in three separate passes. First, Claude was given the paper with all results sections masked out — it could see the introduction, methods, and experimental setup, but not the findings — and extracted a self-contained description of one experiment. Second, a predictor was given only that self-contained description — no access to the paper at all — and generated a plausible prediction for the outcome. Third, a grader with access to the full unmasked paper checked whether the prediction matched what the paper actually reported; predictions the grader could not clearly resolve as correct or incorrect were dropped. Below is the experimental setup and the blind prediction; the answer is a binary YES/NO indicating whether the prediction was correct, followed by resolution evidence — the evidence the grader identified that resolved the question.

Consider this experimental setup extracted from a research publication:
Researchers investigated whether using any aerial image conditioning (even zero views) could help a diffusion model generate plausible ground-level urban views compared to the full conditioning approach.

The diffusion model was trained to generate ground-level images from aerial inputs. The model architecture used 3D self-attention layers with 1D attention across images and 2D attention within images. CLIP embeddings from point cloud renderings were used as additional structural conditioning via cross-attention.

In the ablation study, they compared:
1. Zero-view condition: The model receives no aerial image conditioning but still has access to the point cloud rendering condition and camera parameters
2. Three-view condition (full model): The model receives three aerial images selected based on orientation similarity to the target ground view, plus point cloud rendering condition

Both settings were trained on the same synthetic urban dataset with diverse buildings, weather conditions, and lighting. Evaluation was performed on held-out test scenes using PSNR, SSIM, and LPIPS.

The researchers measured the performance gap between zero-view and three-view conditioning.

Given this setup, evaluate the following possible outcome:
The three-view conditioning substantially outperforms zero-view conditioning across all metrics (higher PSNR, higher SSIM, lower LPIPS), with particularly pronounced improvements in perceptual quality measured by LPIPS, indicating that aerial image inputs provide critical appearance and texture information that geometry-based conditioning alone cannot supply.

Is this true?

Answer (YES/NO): YES